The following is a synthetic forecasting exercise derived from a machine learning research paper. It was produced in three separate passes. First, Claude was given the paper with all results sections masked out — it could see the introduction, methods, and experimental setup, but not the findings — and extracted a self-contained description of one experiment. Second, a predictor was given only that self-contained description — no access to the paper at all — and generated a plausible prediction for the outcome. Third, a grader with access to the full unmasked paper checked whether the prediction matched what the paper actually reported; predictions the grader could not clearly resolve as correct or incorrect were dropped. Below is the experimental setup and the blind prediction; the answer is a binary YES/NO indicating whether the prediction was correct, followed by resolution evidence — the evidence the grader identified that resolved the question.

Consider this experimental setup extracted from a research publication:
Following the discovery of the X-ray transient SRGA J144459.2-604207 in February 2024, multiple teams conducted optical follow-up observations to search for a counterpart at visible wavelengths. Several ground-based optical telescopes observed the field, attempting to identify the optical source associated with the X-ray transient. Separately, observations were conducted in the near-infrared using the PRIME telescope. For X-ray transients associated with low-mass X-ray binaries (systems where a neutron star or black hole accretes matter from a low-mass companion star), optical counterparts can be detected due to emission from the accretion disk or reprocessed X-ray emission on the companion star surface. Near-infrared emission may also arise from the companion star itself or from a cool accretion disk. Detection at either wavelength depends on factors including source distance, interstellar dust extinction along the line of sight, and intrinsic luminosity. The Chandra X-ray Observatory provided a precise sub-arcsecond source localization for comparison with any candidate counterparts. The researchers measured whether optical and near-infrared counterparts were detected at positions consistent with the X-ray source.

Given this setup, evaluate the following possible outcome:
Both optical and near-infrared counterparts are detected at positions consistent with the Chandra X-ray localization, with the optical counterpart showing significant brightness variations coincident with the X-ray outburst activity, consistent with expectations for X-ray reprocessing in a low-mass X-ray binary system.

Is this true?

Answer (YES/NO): NO